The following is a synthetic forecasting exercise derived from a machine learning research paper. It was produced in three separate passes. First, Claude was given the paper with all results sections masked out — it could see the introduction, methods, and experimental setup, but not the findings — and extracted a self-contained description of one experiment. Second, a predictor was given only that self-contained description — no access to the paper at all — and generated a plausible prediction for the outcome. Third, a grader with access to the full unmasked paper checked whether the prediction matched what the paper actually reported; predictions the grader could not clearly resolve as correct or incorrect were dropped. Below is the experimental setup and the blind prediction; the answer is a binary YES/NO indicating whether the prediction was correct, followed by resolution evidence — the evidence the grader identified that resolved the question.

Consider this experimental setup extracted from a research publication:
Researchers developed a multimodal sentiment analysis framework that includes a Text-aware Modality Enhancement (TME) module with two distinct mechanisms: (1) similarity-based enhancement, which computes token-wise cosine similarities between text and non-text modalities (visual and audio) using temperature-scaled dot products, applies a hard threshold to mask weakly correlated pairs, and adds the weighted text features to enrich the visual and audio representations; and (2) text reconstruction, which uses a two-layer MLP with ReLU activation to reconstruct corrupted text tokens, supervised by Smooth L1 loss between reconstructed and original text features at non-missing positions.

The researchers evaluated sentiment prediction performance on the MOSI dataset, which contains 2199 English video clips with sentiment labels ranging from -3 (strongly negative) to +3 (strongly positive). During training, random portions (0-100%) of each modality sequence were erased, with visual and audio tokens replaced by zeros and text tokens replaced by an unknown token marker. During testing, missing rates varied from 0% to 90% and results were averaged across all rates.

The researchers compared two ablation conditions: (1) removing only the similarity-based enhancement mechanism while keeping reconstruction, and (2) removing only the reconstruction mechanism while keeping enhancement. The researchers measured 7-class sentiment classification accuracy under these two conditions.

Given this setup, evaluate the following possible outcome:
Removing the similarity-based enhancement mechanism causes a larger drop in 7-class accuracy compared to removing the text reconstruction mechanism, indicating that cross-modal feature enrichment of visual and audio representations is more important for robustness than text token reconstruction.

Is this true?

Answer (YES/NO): YES